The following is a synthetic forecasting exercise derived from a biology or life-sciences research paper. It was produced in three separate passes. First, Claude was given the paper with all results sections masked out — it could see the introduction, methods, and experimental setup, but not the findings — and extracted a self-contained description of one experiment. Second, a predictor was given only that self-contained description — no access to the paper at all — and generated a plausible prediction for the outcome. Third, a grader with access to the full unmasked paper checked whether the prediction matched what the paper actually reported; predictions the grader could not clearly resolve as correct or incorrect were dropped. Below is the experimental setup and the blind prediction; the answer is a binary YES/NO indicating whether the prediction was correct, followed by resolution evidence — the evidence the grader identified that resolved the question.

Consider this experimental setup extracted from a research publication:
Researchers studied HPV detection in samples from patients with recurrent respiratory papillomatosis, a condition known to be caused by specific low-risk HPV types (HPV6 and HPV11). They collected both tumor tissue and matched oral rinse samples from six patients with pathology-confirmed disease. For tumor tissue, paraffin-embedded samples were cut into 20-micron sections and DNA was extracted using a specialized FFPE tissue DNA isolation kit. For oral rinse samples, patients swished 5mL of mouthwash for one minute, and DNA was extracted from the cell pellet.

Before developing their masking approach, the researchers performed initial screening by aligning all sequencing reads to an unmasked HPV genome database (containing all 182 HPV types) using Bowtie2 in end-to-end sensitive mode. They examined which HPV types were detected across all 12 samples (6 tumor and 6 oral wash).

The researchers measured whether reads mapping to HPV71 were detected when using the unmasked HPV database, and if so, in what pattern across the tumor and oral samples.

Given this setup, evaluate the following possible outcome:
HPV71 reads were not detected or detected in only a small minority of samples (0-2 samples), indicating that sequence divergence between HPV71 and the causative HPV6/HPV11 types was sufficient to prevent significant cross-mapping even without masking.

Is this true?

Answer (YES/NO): NO